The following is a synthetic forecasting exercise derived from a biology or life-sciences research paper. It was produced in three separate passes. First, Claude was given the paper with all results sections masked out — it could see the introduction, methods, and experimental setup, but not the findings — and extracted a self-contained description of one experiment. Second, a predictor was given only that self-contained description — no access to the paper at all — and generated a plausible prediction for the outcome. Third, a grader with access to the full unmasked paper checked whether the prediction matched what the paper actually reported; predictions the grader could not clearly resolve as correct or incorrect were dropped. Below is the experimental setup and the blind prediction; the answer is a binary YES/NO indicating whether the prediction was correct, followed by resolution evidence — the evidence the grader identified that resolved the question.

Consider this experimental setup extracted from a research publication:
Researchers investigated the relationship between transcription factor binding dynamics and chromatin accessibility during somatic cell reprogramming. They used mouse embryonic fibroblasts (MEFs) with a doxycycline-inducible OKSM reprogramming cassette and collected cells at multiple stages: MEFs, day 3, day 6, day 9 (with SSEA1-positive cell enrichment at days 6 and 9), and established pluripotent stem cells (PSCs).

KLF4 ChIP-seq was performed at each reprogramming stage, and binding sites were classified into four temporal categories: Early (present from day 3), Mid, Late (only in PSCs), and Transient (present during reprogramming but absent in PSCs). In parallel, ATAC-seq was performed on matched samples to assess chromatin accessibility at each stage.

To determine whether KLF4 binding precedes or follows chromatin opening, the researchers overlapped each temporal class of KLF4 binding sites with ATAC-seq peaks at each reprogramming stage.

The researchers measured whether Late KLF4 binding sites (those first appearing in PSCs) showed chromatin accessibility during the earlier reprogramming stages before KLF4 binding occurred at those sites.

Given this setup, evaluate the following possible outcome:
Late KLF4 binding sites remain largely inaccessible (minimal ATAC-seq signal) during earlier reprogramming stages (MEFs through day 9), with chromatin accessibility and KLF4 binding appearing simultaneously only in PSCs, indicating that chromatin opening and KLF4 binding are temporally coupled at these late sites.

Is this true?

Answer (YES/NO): YES